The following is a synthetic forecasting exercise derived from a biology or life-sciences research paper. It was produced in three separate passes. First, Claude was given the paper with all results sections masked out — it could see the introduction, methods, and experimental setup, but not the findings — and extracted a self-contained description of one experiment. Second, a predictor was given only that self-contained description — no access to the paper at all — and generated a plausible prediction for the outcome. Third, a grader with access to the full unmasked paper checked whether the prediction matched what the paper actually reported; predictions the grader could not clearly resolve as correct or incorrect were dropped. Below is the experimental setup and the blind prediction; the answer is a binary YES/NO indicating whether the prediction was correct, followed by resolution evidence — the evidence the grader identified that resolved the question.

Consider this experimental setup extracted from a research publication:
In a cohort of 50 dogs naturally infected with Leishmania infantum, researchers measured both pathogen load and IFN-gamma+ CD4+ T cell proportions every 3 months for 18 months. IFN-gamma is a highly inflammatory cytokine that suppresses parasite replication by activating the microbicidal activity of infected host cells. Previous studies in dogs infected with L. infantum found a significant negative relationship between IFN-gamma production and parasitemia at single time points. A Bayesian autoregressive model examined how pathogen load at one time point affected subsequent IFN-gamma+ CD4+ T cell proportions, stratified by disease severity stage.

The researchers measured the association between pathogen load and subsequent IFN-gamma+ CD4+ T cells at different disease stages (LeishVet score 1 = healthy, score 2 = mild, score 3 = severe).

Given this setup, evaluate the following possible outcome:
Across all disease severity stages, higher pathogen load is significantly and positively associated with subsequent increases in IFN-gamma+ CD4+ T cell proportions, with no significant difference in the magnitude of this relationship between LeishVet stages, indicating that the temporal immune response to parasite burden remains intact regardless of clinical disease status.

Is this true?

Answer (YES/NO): NO